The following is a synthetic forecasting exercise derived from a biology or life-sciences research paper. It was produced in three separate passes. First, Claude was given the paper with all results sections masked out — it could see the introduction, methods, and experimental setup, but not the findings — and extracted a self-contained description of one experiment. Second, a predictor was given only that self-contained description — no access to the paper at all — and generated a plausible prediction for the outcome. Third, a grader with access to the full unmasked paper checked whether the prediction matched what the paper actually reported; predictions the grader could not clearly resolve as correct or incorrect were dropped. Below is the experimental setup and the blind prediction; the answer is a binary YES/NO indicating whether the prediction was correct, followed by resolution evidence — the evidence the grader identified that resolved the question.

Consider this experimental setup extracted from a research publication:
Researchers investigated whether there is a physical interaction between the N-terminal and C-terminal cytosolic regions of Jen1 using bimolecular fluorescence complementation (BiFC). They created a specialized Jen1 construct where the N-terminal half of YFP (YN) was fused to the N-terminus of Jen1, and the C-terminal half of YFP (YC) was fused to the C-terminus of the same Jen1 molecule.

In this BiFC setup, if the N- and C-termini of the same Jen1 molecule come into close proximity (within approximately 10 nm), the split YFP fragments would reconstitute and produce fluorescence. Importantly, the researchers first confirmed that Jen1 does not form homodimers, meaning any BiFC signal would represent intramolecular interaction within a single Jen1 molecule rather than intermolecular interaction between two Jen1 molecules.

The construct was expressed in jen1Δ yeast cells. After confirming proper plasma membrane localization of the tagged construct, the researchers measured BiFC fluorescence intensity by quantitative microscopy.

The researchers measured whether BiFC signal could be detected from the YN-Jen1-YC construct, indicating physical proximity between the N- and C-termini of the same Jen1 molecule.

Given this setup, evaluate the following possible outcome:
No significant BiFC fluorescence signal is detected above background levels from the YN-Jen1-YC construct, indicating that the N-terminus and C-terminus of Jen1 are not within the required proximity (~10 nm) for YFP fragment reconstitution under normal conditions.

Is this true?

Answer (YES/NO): NO